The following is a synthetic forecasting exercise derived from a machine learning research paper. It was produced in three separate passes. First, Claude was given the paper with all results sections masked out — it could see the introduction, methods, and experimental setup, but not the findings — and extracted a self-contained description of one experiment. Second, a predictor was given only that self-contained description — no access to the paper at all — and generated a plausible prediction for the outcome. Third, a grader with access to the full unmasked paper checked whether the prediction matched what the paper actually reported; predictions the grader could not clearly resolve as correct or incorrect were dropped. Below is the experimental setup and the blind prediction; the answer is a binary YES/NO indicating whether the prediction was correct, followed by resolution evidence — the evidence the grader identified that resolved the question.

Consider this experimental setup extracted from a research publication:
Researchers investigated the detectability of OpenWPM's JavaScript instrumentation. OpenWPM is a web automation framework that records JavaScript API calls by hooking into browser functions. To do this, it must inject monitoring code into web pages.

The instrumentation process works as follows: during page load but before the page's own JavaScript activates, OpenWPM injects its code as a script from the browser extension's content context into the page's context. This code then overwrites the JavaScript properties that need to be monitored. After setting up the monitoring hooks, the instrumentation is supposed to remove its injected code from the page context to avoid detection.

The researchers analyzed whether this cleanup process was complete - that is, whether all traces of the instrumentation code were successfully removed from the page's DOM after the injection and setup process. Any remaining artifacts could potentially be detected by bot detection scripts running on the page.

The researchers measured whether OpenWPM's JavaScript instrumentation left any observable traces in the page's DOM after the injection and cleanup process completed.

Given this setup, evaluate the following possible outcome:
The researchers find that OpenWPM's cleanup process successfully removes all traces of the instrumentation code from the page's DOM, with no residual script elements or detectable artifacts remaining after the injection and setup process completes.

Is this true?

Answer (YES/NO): NO